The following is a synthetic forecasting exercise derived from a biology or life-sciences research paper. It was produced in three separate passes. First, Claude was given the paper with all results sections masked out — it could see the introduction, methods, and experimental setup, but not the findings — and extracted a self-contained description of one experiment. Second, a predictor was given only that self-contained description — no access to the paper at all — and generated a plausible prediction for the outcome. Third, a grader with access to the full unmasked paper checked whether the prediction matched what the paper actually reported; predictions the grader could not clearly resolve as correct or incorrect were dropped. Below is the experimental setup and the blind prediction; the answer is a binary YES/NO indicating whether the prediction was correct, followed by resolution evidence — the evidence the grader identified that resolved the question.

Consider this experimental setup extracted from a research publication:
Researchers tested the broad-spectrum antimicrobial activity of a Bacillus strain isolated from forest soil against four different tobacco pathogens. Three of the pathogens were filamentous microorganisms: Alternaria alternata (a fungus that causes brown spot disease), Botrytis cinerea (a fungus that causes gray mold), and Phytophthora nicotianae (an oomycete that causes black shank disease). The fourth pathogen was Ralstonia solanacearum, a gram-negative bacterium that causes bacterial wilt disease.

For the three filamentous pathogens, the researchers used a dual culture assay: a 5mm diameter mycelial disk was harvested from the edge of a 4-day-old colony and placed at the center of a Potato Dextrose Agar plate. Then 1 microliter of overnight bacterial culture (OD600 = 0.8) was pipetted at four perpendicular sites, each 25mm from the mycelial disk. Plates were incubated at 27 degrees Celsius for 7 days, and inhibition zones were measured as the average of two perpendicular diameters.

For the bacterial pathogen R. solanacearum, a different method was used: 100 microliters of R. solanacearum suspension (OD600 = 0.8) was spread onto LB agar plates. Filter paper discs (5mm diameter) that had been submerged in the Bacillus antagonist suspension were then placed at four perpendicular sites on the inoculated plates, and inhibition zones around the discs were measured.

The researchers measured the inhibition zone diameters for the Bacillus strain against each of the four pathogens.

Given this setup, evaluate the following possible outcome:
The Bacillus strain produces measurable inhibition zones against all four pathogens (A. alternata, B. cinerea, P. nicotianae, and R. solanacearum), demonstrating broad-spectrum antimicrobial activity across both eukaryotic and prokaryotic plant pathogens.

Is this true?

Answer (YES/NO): YES